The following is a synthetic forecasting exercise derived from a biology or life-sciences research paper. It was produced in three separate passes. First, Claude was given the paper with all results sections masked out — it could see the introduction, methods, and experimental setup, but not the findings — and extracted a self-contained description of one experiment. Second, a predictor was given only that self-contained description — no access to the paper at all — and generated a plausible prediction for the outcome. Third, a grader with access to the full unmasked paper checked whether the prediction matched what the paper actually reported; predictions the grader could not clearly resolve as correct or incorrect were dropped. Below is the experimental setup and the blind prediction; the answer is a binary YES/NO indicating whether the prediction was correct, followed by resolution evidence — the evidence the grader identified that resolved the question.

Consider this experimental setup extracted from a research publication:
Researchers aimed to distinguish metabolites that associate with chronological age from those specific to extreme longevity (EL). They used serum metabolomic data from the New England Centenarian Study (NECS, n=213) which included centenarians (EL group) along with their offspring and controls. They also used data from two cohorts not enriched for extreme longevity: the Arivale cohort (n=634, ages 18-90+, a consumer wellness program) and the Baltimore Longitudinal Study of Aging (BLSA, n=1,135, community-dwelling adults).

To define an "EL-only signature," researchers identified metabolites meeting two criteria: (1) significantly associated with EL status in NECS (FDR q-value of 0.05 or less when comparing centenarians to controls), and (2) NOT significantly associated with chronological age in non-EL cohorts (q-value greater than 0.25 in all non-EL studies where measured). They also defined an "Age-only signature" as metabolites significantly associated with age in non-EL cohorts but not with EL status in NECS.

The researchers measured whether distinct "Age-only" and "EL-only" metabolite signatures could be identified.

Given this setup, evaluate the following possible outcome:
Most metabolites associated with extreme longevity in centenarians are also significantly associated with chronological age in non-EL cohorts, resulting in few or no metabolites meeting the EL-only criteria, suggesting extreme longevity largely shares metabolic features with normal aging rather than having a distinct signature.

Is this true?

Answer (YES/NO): NO